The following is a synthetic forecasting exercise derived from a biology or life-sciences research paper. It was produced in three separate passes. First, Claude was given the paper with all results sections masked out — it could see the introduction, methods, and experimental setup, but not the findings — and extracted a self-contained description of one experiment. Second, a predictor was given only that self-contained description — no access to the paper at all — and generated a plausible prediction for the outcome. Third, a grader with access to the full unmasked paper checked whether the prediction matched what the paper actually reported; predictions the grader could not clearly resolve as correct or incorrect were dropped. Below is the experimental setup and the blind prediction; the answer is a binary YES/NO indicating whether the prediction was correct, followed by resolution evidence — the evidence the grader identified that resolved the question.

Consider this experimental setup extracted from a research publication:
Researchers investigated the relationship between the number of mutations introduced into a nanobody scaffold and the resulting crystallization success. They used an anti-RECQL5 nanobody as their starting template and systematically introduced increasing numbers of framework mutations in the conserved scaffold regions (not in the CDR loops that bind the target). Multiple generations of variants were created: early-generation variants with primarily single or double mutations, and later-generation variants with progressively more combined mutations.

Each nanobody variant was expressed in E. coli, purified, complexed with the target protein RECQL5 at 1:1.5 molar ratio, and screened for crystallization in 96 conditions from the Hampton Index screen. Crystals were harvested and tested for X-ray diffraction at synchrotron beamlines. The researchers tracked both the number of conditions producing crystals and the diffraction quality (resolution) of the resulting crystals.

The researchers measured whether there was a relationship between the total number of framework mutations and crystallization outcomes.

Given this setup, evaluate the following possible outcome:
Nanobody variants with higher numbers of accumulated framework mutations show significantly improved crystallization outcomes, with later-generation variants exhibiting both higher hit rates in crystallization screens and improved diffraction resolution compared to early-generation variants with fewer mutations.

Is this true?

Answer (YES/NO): NO